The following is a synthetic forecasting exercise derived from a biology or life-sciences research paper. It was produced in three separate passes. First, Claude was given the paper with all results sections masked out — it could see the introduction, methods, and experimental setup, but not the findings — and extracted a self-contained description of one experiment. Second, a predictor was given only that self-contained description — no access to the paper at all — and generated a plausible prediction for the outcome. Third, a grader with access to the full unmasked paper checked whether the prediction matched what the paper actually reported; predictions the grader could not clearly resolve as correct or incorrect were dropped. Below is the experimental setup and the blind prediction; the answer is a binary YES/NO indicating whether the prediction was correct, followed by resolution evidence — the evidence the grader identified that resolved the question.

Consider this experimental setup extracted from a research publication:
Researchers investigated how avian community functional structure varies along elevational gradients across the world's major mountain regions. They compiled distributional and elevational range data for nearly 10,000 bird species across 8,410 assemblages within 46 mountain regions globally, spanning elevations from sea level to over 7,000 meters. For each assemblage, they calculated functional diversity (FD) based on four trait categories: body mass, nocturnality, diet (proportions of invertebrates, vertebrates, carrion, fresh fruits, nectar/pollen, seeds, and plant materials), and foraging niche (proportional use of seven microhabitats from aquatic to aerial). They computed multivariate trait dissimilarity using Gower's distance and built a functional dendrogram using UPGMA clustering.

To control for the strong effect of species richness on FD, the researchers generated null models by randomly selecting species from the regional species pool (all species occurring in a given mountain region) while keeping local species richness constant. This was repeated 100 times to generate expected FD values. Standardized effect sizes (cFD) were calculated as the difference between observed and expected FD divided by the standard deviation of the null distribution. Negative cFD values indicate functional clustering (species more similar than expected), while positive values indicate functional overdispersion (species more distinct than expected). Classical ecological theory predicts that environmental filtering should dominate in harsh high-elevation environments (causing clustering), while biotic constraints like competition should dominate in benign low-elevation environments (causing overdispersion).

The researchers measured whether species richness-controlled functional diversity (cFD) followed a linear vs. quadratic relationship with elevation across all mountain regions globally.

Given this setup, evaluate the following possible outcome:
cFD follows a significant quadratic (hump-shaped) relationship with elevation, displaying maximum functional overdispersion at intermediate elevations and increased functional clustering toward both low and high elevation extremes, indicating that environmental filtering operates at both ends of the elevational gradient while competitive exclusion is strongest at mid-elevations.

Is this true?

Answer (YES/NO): NO